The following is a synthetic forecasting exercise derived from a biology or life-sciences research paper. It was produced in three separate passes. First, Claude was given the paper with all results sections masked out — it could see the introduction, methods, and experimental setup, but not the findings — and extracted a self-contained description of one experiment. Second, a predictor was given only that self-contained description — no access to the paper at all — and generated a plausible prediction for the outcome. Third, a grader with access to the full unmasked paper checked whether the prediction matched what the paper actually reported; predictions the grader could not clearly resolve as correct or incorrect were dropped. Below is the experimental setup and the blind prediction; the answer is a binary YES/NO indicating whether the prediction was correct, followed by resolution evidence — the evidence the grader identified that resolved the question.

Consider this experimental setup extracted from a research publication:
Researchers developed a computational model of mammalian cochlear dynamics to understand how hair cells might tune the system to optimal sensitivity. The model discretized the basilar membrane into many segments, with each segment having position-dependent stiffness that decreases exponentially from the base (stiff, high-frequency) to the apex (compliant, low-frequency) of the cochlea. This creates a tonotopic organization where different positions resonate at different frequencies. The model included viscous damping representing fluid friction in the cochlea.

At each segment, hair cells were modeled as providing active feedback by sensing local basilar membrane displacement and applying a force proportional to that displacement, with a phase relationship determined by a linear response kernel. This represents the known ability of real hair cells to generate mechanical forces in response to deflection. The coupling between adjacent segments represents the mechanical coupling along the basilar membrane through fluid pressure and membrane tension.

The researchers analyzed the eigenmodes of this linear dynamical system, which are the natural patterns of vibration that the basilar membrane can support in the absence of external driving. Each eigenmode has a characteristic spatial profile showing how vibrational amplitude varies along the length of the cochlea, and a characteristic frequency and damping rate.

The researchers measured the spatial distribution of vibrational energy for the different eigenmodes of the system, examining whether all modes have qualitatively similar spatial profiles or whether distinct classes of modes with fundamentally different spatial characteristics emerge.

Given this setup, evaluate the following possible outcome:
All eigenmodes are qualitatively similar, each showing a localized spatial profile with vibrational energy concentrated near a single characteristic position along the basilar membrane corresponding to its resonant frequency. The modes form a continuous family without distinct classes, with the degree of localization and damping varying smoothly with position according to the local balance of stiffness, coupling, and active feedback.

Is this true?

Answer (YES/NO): NO